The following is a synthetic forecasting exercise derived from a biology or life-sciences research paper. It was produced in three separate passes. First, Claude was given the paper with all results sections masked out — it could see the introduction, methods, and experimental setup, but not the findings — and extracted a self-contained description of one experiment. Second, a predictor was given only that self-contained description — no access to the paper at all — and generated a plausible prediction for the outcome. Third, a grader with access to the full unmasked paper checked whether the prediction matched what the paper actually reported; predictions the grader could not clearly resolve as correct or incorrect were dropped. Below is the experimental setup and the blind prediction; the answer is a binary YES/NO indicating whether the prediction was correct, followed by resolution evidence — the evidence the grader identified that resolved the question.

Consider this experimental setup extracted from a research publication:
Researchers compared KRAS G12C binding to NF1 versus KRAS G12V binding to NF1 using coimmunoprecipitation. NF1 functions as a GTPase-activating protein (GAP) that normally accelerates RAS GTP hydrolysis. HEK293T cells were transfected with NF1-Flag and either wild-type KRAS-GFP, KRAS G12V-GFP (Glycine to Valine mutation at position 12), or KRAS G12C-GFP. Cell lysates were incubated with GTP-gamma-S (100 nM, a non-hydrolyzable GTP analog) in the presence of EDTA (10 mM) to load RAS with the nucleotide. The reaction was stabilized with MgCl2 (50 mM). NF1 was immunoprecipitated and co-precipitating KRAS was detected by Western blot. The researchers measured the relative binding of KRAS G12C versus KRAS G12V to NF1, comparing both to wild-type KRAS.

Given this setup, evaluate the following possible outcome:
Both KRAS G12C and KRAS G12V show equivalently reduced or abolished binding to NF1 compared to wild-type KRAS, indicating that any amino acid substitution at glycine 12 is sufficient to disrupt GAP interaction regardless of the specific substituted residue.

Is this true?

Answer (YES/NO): NO